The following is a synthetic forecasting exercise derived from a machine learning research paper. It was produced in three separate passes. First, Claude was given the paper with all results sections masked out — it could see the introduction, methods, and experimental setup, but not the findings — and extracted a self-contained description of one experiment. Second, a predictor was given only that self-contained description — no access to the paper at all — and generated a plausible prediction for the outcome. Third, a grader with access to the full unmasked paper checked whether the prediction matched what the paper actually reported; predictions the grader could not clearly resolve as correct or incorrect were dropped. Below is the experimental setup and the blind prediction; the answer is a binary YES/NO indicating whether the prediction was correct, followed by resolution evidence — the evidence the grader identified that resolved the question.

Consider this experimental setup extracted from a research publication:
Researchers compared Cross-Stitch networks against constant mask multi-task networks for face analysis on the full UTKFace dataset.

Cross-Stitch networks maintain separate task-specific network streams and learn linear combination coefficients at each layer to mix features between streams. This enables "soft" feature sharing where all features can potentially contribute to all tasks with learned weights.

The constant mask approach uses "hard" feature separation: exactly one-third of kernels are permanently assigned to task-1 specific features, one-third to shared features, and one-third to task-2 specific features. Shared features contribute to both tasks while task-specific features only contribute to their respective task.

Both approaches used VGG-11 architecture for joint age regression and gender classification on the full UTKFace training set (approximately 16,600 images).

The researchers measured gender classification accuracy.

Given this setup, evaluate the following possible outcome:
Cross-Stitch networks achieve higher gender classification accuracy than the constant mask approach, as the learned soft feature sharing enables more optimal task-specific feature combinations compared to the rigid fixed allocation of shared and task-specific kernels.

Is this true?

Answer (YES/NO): YES